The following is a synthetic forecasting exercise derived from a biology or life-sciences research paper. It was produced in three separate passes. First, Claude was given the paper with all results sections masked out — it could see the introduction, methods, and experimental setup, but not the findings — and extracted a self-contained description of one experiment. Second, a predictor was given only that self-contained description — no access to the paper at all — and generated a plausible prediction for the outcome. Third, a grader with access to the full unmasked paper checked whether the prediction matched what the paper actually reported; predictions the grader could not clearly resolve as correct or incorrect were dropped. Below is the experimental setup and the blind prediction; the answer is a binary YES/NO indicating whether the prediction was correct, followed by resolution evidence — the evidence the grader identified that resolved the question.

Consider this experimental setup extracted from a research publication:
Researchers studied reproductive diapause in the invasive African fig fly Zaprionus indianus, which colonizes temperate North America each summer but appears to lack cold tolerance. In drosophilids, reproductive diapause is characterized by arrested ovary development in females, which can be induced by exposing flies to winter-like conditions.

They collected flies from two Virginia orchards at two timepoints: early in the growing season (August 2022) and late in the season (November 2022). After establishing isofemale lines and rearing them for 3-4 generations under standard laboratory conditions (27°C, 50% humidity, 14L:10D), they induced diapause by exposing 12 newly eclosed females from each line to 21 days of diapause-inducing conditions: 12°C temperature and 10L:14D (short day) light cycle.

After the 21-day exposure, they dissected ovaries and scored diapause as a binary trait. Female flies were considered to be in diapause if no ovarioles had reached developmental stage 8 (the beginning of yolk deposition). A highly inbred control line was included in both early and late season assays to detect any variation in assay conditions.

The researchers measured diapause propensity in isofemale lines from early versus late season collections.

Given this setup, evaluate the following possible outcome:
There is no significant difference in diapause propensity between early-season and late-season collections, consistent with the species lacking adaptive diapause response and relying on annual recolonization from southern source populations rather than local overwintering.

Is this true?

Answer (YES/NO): YES